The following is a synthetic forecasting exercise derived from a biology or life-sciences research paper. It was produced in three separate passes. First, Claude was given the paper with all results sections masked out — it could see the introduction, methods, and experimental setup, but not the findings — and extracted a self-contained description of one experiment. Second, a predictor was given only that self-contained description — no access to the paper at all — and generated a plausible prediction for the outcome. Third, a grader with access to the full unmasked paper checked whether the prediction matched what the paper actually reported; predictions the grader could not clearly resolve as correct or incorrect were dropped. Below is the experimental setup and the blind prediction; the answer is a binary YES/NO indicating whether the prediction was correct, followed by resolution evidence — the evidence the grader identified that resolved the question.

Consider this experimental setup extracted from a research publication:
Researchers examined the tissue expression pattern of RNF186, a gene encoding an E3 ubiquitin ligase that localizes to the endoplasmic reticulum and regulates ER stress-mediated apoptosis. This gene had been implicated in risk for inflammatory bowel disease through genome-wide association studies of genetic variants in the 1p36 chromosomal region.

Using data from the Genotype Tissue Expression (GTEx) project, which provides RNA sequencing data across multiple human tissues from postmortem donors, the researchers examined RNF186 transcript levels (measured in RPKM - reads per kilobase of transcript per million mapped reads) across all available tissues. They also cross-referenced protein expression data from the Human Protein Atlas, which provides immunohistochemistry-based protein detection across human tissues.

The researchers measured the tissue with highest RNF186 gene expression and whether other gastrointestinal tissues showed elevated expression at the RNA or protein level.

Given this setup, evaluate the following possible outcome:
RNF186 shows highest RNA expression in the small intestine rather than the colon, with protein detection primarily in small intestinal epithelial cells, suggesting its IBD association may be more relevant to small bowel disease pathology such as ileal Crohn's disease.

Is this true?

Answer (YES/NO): NO